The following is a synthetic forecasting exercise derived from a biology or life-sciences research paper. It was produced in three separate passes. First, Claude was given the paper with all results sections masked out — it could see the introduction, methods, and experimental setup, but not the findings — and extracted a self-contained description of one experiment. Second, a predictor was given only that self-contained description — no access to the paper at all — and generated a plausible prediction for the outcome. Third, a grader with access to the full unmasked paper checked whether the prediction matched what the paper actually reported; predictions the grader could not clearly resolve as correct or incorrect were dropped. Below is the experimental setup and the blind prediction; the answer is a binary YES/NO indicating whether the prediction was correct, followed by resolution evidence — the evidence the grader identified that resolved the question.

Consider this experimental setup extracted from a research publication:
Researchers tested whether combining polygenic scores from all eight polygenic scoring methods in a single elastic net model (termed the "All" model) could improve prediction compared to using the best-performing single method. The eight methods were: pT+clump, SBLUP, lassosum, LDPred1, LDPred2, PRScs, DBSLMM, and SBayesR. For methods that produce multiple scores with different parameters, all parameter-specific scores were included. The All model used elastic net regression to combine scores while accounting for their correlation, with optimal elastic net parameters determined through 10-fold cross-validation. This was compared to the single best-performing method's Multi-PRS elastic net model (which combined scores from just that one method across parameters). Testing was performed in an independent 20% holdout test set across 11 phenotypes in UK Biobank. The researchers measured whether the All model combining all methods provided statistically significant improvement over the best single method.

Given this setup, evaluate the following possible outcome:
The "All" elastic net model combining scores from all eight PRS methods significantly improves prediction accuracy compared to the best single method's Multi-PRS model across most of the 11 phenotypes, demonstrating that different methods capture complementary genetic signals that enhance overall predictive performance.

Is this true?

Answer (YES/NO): NO